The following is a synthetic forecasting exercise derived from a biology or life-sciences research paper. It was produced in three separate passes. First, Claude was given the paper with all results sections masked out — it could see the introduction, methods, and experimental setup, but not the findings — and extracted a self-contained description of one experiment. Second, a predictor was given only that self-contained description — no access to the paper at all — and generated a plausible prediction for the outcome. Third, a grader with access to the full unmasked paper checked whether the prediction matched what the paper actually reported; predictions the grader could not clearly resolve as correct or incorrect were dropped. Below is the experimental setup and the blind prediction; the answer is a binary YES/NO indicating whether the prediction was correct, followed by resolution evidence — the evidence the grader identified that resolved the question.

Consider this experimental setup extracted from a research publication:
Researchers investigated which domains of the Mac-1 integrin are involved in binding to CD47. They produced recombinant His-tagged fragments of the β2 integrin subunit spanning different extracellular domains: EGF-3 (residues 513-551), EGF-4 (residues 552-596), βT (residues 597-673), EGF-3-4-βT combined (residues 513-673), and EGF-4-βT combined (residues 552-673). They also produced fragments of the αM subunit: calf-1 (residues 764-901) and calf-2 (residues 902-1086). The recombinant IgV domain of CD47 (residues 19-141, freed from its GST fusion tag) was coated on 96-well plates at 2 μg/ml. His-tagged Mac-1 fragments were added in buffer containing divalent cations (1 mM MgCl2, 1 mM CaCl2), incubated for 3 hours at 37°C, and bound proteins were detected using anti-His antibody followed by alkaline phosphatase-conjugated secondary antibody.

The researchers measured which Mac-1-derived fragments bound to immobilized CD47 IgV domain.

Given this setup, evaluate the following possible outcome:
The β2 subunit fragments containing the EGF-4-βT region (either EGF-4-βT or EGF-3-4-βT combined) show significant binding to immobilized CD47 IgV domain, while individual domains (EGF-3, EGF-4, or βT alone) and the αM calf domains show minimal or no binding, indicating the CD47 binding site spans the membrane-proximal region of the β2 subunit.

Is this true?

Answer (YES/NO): NO